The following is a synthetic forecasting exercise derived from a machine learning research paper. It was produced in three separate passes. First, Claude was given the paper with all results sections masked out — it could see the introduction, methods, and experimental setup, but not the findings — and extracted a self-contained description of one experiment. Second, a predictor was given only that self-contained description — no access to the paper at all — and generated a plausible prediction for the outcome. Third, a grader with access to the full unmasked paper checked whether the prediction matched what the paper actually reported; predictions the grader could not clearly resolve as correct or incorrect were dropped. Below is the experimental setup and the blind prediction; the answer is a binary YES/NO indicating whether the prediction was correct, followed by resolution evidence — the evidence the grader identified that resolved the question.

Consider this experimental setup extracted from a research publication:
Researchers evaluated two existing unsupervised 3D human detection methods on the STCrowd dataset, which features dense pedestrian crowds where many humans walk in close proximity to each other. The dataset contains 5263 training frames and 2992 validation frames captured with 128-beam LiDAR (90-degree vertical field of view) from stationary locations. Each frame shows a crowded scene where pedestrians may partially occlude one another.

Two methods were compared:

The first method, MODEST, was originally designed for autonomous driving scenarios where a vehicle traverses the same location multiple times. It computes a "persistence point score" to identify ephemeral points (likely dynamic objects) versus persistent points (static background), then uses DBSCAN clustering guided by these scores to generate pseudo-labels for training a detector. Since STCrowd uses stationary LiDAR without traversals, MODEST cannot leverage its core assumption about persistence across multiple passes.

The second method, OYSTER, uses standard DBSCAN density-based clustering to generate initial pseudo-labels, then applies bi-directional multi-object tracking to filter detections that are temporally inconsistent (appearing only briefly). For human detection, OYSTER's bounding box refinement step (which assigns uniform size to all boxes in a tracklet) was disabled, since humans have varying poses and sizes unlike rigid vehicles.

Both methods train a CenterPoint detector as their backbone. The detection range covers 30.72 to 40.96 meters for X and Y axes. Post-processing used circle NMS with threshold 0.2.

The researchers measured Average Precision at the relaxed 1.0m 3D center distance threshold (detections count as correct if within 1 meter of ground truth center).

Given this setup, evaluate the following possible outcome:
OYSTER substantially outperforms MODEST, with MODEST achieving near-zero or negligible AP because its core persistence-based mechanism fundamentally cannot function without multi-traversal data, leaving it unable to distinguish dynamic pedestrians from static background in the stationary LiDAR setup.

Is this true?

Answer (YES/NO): NO